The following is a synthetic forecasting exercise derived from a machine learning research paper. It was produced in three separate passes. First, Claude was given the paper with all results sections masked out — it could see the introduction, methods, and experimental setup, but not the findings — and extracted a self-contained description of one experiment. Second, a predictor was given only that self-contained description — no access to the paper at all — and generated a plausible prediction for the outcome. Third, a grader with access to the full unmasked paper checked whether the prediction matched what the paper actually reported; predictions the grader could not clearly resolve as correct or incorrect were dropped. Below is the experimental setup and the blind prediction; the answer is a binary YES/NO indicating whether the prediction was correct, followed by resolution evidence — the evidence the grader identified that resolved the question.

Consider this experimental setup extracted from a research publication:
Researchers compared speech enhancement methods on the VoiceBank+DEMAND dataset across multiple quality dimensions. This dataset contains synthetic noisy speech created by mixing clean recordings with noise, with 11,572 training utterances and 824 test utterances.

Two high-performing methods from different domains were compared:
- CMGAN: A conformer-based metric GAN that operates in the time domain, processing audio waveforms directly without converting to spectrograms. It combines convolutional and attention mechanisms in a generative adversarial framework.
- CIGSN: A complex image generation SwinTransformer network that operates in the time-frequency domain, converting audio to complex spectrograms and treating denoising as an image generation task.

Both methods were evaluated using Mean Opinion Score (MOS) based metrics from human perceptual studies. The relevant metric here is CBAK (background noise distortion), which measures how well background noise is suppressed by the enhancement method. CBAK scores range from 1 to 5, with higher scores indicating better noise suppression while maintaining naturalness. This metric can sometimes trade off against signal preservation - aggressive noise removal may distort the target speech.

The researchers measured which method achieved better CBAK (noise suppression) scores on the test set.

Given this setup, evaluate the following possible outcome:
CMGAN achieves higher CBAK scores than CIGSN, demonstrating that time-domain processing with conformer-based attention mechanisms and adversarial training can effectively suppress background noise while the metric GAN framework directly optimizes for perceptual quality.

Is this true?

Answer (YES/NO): YES